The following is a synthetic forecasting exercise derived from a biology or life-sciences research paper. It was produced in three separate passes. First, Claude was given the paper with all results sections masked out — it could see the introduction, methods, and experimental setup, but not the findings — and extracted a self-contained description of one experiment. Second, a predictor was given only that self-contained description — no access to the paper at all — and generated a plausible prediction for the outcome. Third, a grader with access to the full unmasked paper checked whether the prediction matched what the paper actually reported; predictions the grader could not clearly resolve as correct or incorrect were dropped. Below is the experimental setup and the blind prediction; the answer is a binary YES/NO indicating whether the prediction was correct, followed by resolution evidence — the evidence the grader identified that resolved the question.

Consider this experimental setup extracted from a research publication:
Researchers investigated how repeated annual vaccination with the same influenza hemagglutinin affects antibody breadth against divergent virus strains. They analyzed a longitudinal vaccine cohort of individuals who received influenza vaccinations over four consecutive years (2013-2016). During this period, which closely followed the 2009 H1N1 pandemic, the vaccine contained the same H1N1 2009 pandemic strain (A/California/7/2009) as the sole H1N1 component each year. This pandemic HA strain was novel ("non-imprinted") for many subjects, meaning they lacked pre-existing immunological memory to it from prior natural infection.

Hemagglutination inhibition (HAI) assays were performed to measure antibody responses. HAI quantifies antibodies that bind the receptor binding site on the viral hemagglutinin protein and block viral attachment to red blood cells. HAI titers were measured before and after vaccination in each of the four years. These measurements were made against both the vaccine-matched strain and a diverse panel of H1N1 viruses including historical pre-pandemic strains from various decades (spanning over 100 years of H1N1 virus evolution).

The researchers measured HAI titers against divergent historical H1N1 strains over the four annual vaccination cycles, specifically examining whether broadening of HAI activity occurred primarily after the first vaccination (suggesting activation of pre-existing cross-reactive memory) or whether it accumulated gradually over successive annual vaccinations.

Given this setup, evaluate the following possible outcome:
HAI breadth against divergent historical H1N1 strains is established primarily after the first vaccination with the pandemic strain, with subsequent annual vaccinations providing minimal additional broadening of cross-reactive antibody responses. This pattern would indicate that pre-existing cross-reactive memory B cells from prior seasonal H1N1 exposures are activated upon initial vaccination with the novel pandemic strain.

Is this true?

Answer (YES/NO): NO